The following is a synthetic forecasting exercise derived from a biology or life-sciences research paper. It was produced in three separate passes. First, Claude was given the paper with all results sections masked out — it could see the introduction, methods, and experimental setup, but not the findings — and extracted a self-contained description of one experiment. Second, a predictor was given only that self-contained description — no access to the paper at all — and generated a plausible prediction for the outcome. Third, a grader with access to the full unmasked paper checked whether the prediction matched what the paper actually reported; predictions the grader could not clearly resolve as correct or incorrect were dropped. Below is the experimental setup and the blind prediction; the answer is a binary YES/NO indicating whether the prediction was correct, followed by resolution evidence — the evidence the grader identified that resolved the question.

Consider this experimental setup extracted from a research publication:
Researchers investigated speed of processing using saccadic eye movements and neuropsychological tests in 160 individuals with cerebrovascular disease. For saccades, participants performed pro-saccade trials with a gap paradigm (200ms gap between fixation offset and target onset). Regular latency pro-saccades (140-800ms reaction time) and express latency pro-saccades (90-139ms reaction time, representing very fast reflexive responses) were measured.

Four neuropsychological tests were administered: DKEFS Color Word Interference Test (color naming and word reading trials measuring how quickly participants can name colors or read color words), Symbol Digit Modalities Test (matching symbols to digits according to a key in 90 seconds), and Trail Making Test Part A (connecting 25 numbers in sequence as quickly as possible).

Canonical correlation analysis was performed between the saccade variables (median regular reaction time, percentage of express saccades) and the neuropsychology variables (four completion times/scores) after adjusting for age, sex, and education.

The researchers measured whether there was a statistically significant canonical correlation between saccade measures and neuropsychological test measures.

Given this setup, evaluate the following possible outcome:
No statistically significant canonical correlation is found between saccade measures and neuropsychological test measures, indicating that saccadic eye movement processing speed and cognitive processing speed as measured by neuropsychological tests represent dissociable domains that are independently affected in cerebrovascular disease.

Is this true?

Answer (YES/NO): YES